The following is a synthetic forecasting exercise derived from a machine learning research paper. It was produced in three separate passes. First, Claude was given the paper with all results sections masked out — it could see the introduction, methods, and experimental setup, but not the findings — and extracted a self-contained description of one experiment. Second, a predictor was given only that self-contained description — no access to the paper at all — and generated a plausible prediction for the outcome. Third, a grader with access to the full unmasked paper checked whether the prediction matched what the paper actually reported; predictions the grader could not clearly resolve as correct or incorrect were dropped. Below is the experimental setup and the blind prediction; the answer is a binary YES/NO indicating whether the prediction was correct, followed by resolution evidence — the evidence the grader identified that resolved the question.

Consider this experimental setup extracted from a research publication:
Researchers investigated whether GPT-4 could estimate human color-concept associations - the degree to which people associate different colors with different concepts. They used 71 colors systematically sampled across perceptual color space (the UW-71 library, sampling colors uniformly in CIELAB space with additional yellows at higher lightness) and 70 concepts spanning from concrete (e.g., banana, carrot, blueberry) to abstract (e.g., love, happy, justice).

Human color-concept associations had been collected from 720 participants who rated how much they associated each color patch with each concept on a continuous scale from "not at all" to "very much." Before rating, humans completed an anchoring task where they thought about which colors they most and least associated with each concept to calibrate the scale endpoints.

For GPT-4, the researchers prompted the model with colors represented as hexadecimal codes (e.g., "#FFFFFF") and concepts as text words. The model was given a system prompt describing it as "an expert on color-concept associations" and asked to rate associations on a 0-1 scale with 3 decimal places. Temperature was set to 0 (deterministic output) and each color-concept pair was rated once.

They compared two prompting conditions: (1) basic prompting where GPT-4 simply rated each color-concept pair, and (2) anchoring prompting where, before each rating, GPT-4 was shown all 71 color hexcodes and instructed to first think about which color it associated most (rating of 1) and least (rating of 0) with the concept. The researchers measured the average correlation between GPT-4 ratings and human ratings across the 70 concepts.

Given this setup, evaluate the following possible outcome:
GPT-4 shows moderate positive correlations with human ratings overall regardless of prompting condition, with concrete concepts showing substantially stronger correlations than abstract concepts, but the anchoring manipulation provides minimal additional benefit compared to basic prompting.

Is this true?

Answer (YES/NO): NO